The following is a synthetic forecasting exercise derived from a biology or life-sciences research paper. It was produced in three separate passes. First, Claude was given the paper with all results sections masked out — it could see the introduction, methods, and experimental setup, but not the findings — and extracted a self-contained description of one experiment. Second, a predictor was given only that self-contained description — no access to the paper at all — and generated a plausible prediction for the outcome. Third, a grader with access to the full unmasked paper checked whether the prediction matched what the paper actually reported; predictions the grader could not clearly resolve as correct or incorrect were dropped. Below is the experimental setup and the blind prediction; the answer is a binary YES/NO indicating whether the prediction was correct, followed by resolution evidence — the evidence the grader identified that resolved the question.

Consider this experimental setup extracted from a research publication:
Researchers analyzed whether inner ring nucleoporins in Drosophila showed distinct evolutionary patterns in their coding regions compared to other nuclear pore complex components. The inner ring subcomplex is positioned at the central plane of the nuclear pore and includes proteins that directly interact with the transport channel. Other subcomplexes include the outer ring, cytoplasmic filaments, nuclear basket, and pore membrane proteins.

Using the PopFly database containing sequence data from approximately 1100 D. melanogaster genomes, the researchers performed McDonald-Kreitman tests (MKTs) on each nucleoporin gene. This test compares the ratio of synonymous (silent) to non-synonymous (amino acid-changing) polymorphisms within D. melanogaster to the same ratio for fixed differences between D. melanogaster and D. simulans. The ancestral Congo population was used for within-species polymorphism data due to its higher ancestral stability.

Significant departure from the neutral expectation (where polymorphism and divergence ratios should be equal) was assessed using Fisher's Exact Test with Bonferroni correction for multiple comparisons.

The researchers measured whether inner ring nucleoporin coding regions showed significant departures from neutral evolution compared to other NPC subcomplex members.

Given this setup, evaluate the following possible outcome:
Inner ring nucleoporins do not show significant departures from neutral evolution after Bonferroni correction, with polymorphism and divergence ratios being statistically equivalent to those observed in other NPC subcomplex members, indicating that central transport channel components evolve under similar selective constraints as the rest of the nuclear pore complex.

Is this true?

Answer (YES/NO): NO